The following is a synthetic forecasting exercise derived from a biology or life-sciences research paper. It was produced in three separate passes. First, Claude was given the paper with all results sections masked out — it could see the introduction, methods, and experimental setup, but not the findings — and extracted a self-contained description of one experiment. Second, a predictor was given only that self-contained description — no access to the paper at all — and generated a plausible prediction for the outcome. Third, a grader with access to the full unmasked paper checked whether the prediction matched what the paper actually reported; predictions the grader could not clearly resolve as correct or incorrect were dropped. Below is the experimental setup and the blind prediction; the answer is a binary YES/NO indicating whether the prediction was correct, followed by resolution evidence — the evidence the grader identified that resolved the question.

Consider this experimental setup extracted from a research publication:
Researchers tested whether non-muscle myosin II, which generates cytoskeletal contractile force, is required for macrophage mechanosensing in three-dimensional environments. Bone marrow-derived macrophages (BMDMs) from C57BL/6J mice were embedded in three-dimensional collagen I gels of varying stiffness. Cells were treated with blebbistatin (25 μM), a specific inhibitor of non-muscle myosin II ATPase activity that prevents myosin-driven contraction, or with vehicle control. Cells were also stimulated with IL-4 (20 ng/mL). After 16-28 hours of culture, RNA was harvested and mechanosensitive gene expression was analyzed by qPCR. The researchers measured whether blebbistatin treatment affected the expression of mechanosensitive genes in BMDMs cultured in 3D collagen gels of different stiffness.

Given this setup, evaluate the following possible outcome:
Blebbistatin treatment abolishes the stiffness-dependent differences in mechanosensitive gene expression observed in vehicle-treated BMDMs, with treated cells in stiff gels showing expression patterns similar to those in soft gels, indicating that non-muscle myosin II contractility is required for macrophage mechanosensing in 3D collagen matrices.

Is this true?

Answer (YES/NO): NO